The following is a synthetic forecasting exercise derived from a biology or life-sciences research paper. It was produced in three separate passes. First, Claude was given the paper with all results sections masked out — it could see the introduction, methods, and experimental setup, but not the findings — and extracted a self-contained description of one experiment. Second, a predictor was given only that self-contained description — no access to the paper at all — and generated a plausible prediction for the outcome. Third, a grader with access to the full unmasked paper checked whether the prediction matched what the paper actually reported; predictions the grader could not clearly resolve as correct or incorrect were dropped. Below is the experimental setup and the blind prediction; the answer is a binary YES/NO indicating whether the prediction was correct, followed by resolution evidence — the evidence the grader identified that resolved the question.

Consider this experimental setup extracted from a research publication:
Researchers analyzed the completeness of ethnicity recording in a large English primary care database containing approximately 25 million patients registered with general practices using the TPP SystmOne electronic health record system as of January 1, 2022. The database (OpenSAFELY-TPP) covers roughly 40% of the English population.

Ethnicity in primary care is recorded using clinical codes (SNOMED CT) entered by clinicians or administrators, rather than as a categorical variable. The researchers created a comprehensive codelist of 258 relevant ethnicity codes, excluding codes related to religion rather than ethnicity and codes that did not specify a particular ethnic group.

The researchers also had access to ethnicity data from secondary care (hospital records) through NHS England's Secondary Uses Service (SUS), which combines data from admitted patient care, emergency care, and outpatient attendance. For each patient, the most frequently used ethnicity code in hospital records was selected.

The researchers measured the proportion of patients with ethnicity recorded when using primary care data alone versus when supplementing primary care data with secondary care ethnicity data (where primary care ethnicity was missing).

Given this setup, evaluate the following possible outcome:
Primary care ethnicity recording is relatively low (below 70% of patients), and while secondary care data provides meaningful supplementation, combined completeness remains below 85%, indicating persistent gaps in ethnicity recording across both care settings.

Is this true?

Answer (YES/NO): NO